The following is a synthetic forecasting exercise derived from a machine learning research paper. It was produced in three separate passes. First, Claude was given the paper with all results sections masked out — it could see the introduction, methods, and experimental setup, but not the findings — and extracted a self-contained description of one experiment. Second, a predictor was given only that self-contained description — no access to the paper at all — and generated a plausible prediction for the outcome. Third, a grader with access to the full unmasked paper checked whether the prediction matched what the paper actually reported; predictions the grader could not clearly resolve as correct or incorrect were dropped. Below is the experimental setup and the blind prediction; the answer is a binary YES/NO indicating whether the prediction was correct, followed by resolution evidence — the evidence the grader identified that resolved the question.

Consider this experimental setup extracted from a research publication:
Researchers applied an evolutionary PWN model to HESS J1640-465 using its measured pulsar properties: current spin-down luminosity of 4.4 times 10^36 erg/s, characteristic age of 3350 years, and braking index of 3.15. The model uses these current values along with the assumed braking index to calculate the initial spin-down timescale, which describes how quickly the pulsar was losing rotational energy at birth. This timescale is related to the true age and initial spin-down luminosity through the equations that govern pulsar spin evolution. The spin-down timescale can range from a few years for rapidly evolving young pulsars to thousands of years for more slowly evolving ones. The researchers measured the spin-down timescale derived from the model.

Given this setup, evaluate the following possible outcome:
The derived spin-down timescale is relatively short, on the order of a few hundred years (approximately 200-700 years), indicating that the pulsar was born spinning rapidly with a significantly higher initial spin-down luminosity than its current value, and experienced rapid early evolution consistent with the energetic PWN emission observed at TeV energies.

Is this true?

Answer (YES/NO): NO